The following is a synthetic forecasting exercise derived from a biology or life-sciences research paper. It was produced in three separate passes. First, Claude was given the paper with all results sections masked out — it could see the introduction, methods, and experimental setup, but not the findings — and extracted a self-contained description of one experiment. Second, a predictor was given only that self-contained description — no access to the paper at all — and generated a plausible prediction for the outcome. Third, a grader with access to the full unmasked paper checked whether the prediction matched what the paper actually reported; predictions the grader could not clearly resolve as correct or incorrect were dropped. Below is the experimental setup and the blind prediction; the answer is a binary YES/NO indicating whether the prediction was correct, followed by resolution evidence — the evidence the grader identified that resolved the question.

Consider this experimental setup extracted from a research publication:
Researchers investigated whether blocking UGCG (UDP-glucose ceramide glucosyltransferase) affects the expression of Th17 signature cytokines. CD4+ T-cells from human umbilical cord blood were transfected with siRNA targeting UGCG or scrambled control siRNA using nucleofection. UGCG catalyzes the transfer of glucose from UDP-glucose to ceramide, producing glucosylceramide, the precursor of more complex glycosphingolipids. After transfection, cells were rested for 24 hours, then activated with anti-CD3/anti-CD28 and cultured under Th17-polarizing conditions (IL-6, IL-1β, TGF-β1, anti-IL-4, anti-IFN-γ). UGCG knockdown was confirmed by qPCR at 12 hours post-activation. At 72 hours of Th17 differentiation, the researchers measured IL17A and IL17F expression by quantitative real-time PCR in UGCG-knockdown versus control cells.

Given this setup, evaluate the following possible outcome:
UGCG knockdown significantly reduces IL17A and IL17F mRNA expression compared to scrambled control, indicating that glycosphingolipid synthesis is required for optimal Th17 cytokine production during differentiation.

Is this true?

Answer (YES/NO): NO